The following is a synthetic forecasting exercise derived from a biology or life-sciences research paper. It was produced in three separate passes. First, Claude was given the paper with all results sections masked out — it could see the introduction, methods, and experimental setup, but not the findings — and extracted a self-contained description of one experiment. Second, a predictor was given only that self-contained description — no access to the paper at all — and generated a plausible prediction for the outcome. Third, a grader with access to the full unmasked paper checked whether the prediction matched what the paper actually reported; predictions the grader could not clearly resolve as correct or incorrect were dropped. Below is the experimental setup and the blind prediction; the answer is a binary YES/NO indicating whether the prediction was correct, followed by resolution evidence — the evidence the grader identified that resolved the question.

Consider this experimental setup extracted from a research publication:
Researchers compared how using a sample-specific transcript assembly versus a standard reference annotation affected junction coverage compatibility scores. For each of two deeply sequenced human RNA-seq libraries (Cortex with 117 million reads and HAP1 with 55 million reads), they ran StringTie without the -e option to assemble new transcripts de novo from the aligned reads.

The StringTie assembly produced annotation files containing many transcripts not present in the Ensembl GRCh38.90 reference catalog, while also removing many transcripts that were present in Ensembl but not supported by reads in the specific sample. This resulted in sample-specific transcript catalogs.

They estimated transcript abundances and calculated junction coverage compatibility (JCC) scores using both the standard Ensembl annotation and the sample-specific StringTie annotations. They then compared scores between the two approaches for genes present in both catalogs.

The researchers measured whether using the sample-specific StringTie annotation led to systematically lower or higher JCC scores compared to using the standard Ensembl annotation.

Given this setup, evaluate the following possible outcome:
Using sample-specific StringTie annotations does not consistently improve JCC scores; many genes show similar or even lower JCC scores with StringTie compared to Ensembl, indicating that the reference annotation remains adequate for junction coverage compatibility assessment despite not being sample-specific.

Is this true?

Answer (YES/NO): NO